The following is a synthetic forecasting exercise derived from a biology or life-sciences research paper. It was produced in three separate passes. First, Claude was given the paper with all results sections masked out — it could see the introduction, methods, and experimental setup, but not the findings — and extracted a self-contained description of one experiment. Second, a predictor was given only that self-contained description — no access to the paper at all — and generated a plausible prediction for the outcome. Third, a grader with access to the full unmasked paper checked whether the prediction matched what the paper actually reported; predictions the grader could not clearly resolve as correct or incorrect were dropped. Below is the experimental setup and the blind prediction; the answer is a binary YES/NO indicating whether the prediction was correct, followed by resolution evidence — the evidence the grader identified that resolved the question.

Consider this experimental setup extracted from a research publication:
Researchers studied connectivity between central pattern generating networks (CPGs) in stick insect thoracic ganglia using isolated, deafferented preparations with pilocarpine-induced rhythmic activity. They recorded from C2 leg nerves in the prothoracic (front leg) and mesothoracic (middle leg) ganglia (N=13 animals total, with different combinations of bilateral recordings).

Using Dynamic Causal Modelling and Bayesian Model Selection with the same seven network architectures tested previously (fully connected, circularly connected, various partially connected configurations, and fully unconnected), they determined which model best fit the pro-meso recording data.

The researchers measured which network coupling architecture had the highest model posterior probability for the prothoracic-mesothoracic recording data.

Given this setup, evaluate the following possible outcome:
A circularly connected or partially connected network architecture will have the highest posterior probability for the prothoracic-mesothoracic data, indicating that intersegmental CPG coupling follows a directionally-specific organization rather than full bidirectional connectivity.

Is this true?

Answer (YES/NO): YES